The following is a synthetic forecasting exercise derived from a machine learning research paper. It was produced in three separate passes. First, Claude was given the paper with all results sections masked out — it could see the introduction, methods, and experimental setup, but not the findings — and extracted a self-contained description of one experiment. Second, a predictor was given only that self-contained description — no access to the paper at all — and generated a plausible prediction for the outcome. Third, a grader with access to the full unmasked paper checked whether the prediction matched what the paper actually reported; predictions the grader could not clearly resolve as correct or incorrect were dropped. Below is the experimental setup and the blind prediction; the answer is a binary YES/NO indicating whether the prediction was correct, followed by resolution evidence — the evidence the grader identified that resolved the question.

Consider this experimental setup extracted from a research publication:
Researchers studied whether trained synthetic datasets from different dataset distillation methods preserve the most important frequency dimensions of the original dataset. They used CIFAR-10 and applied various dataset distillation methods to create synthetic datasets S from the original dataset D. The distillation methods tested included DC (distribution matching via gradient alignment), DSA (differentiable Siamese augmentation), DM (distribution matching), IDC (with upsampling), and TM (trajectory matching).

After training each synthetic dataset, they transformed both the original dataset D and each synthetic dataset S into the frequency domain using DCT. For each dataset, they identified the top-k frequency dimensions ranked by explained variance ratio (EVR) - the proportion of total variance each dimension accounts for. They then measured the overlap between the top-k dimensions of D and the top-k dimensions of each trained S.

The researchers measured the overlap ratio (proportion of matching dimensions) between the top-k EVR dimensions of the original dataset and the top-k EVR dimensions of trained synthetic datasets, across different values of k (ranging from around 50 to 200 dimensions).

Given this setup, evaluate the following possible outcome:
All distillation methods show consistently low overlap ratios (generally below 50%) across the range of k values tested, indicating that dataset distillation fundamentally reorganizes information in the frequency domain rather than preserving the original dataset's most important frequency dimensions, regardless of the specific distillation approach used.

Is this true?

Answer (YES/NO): NO